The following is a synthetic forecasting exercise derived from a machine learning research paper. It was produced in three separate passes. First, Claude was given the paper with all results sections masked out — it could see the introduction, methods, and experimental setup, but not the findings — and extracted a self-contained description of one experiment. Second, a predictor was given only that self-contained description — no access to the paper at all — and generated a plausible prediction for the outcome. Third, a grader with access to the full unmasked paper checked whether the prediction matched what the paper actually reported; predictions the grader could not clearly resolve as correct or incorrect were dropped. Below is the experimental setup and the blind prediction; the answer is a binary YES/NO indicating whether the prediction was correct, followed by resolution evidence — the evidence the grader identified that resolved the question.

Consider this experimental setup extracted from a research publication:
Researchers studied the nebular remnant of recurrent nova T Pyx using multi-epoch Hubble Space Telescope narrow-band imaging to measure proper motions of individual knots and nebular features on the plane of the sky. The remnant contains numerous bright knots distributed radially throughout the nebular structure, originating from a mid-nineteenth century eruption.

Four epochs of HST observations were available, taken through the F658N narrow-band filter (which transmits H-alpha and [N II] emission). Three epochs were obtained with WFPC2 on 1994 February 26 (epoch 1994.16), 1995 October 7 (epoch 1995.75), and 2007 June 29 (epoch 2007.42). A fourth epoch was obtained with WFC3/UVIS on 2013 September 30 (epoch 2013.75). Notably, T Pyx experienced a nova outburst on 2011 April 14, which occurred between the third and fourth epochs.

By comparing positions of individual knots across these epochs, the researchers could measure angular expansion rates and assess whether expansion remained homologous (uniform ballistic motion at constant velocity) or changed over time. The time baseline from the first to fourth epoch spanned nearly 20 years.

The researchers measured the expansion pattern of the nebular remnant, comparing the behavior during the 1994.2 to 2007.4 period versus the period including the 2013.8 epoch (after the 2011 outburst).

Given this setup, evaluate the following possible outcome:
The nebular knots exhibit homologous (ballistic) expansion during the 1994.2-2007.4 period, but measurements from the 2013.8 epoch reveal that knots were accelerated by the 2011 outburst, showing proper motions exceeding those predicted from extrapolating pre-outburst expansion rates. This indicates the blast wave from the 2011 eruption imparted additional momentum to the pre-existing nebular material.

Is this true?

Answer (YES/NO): NO